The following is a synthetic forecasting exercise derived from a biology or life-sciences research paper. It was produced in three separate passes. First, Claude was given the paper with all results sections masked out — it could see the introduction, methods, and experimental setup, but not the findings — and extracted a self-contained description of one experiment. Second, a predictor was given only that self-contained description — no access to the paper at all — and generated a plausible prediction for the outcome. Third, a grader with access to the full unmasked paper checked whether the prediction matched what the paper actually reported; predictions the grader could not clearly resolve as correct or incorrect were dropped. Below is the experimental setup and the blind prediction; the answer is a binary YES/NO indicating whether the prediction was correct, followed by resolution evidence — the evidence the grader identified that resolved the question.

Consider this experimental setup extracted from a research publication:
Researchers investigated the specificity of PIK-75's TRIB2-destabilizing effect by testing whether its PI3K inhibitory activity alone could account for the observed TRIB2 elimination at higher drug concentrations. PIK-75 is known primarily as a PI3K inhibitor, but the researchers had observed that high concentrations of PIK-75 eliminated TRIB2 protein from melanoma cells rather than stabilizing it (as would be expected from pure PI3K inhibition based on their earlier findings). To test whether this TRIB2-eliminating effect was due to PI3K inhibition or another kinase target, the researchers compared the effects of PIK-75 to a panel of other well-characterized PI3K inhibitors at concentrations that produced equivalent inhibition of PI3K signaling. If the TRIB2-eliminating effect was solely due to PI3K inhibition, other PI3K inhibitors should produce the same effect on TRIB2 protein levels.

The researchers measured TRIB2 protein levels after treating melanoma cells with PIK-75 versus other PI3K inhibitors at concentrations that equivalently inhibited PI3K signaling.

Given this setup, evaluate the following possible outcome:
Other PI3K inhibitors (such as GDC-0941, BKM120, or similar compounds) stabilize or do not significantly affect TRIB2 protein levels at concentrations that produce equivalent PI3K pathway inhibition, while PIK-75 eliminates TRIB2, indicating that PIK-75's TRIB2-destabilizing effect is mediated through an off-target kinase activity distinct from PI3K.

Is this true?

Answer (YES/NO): YES